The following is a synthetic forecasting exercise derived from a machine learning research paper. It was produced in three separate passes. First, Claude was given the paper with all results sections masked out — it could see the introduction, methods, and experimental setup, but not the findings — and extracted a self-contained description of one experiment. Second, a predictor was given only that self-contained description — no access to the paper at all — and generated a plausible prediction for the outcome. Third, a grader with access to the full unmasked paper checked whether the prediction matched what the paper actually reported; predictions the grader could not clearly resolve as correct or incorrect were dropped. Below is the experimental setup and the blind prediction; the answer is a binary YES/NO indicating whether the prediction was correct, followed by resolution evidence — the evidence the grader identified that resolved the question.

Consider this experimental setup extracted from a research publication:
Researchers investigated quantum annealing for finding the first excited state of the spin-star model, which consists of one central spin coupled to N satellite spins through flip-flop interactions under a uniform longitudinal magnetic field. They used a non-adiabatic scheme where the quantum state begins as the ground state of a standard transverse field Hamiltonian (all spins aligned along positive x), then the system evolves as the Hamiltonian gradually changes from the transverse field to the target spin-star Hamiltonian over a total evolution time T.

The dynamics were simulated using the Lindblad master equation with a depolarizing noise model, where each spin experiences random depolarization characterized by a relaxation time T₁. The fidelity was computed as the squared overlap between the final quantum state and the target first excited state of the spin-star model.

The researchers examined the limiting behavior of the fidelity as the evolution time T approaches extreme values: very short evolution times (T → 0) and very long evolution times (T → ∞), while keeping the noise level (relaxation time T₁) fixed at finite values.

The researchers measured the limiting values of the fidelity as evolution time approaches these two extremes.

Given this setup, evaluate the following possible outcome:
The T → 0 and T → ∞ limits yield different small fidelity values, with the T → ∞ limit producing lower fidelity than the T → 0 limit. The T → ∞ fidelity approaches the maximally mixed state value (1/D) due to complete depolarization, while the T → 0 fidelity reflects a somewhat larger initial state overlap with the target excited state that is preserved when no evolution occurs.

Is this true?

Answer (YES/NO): NO